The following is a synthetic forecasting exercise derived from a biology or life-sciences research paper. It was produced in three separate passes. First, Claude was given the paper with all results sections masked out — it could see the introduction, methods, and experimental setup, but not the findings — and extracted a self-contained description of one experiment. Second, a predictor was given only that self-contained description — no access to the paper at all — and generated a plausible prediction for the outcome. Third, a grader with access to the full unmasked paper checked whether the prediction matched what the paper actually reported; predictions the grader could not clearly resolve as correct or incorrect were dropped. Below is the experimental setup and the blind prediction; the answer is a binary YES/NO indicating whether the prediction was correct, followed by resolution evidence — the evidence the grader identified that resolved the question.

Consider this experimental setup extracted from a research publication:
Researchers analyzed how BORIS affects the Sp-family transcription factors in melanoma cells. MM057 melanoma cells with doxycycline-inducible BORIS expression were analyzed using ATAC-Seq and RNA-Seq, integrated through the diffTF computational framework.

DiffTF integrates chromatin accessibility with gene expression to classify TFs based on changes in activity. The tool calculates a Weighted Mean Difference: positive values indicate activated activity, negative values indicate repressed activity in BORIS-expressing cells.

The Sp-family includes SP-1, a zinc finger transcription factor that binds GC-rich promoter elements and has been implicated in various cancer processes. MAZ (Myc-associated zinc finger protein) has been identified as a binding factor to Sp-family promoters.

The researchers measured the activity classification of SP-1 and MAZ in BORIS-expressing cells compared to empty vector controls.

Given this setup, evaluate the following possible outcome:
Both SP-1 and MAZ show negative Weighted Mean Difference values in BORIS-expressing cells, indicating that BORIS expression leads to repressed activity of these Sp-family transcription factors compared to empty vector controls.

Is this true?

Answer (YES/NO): NO